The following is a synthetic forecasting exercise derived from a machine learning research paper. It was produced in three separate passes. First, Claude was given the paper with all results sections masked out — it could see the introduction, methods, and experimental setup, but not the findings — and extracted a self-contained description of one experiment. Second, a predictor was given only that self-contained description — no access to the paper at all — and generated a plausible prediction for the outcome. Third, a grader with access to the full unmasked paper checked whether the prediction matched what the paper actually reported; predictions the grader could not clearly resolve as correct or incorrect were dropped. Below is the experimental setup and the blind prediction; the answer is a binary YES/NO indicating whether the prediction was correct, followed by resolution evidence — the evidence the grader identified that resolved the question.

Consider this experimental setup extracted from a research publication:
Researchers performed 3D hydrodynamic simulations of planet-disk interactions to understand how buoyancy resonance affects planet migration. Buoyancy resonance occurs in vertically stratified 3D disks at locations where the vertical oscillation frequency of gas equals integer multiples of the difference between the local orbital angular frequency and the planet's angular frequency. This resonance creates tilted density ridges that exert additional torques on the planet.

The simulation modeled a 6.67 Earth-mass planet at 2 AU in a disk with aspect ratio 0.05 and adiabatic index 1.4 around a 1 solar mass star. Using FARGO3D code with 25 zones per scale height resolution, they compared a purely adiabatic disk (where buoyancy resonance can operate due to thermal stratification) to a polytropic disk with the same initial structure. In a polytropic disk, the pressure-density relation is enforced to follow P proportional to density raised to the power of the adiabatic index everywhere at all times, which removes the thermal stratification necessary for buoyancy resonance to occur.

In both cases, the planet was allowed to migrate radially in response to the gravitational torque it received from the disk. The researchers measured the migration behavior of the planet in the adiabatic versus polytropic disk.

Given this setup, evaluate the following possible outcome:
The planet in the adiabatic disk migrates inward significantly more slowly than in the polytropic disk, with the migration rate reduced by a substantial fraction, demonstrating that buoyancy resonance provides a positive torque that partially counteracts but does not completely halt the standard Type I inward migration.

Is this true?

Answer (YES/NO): NO